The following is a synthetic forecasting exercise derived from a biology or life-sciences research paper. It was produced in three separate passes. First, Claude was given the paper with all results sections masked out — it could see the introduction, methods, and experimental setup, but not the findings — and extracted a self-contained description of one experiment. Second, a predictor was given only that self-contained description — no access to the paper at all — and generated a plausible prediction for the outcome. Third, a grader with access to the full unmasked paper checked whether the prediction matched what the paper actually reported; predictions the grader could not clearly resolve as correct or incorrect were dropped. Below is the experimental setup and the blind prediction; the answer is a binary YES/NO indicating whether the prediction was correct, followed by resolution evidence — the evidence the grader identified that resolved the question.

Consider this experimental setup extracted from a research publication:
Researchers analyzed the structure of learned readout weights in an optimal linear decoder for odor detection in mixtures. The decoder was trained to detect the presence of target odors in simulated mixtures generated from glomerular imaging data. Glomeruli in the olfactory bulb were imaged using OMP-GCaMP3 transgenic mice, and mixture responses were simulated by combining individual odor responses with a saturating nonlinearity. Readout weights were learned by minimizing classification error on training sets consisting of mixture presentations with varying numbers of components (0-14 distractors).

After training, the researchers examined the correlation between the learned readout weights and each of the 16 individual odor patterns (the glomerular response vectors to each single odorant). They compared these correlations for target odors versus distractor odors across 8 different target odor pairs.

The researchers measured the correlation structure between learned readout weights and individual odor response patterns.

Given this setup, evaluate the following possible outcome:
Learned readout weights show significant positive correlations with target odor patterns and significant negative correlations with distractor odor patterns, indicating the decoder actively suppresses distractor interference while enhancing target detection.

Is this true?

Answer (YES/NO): NO